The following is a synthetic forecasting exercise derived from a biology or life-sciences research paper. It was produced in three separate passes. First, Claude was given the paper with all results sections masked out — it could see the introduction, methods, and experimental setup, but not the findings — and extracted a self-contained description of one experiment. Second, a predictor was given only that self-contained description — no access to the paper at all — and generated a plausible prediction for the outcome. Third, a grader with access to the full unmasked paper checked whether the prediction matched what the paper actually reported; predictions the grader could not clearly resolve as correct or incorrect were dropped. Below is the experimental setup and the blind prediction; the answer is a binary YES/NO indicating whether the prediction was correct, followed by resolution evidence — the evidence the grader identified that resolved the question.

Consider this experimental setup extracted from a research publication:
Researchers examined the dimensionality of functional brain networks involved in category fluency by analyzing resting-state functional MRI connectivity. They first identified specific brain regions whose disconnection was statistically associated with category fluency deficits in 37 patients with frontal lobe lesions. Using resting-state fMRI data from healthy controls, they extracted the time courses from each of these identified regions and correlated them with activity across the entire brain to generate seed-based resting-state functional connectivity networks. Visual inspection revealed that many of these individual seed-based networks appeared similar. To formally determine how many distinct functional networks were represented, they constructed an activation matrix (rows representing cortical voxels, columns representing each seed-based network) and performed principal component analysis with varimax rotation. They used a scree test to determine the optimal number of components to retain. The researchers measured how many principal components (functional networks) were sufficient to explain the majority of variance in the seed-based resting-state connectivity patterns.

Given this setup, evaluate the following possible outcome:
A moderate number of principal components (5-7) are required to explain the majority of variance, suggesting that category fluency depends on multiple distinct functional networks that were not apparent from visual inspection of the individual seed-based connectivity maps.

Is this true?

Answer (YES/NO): NO